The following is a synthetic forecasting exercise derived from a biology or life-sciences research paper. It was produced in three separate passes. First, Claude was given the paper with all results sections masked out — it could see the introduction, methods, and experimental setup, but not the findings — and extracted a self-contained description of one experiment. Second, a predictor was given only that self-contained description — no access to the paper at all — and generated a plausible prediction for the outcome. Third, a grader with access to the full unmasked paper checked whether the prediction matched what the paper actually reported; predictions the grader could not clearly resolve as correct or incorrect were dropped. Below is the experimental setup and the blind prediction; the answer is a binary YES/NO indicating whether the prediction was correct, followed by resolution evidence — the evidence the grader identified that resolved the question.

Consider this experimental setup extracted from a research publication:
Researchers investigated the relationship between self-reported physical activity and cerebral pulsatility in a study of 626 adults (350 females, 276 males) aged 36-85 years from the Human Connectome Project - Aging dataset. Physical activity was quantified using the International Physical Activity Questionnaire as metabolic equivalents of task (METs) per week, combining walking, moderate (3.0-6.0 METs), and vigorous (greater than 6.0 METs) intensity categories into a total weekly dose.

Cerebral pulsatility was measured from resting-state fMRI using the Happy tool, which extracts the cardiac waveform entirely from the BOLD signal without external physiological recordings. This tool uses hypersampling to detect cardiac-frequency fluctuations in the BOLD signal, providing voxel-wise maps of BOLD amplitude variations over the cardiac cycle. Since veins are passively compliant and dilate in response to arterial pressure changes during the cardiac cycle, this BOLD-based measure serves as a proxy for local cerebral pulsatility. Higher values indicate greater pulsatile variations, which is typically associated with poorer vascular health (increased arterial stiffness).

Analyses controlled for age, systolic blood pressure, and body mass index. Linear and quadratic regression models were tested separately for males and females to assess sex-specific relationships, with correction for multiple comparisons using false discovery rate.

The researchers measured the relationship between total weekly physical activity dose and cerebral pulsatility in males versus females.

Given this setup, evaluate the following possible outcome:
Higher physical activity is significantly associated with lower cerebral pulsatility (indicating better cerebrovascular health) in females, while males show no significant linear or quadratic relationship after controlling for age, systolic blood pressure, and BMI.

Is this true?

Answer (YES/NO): YES